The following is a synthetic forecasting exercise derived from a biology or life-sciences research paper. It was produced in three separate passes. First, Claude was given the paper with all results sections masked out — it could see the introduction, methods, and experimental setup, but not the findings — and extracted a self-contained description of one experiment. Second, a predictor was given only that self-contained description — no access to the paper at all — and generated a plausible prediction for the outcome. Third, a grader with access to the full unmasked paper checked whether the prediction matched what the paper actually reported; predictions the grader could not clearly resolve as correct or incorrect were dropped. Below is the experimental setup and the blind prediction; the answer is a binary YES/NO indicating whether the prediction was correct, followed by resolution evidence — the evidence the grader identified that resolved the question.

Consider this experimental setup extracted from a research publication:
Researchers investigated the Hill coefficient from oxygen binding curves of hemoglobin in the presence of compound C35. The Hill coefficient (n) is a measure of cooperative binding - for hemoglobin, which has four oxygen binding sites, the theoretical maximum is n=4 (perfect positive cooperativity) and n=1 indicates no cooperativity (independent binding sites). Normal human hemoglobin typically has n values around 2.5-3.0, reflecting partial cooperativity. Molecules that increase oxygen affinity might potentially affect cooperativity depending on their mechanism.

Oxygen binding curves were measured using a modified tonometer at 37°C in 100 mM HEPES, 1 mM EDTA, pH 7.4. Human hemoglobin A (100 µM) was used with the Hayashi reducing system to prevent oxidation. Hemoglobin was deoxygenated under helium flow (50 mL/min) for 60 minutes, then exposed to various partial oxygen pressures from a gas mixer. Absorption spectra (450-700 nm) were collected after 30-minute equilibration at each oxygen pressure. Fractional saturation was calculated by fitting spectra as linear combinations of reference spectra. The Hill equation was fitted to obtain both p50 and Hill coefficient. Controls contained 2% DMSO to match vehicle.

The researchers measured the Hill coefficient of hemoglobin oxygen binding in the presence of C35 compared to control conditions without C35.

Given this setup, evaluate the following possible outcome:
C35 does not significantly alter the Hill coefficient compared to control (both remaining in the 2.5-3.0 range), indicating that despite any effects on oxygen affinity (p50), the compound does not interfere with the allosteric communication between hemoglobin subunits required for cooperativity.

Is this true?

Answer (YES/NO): NO